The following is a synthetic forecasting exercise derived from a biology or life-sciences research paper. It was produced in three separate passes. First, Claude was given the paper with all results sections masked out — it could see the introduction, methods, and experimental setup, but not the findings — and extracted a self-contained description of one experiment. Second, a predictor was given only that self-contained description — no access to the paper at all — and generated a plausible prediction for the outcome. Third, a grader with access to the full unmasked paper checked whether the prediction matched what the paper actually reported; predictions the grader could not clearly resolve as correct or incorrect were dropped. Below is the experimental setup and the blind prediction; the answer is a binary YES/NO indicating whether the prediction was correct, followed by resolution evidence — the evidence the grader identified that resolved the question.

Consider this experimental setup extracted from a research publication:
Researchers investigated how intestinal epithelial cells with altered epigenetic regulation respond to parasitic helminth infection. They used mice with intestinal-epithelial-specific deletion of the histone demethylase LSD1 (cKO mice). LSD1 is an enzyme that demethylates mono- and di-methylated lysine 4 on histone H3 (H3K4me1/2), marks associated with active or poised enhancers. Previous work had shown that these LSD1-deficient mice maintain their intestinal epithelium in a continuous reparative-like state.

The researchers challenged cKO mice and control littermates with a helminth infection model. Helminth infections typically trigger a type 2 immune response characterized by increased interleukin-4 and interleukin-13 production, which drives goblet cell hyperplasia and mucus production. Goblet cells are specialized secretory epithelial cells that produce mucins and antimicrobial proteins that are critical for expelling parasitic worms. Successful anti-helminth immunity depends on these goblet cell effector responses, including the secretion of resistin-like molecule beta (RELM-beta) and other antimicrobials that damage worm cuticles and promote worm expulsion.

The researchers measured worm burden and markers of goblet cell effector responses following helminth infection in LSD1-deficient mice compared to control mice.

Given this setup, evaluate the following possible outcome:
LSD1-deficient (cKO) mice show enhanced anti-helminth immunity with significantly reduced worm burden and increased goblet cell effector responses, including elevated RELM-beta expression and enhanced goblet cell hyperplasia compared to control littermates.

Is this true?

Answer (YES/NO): NO